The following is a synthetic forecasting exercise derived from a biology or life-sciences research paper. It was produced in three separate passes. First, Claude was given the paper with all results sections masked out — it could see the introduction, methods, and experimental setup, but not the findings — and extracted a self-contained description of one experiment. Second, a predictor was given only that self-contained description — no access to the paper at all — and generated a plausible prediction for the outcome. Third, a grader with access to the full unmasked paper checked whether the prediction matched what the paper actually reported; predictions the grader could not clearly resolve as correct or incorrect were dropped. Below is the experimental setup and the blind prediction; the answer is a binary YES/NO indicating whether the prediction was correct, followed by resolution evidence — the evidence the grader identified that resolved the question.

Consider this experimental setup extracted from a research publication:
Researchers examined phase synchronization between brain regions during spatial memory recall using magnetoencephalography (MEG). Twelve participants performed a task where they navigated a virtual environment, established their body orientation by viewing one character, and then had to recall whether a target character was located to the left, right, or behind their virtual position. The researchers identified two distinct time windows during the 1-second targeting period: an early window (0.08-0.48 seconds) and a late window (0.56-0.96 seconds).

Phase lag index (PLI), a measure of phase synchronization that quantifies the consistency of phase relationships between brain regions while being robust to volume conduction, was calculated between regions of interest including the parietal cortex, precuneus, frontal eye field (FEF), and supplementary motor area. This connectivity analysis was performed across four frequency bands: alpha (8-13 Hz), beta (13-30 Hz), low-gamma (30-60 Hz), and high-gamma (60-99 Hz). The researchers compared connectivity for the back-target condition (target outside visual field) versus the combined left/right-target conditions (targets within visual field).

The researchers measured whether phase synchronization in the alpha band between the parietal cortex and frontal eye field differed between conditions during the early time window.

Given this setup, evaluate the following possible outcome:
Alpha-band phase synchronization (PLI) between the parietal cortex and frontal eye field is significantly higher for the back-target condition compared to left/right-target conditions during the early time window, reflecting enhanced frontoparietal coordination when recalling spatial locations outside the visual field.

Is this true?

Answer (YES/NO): NO